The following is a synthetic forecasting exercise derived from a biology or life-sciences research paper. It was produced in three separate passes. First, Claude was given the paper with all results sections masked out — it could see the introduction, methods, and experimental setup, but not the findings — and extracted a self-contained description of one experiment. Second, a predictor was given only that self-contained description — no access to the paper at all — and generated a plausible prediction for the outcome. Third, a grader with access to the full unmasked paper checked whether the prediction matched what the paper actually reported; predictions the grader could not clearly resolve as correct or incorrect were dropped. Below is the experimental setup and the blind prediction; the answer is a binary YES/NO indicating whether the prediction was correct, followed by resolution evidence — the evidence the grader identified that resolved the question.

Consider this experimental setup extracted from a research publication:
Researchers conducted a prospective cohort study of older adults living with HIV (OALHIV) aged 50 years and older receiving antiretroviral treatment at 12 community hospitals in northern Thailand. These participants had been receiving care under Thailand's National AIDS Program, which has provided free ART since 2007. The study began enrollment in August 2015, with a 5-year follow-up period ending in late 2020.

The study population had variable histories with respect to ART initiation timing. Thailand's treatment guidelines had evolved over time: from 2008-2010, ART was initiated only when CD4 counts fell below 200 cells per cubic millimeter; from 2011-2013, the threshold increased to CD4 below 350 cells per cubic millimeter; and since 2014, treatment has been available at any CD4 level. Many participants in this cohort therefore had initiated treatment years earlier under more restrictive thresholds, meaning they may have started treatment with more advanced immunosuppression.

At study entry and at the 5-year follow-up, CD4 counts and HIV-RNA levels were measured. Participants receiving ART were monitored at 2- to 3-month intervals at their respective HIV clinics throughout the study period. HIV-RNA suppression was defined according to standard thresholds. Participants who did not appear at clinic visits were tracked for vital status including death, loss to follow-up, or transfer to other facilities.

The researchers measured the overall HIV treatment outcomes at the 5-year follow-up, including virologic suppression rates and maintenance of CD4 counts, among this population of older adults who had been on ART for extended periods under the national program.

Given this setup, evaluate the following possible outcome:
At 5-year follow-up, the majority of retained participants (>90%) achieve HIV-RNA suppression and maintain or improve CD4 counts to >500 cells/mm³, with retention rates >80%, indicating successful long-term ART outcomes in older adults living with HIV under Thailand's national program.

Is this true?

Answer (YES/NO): NO